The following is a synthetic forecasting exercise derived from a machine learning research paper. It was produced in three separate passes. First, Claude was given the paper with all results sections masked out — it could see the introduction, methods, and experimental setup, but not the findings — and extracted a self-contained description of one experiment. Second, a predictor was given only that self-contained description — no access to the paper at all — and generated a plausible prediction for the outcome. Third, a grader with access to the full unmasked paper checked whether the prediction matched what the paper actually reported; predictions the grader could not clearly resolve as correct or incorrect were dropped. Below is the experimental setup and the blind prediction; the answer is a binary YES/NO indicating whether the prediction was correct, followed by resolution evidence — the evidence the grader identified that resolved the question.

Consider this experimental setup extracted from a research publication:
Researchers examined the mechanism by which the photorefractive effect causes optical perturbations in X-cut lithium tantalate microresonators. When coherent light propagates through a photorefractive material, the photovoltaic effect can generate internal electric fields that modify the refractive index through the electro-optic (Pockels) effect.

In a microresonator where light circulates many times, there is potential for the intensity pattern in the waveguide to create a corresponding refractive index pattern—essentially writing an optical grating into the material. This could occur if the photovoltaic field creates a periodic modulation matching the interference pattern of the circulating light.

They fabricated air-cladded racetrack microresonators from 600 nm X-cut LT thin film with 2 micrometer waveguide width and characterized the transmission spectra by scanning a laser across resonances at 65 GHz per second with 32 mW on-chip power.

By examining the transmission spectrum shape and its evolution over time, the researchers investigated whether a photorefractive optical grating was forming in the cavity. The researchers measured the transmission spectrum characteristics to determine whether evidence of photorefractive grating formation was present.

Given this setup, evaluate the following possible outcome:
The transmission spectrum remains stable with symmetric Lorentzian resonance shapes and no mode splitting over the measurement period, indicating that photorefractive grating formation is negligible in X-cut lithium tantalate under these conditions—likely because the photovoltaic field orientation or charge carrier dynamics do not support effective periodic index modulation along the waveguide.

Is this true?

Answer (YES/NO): NO